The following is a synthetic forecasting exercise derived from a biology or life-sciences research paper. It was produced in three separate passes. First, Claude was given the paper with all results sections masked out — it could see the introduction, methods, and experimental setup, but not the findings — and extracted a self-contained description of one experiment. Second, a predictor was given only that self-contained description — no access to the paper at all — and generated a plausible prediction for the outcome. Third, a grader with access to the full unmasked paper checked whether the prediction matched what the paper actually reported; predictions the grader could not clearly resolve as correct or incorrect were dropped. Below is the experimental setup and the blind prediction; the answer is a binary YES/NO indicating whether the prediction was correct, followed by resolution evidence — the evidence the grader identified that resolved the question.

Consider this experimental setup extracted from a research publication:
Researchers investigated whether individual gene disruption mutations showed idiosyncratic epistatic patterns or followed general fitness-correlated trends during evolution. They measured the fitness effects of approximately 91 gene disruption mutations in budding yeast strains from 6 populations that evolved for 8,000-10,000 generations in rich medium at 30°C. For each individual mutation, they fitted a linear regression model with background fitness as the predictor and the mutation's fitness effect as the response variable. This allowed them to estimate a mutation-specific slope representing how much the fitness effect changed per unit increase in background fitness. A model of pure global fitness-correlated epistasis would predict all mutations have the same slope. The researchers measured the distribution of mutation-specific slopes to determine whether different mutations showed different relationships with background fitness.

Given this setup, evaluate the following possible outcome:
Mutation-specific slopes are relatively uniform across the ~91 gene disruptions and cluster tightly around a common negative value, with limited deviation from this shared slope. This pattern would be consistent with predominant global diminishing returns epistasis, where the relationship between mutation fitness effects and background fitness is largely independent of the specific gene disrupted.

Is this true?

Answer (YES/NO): NO